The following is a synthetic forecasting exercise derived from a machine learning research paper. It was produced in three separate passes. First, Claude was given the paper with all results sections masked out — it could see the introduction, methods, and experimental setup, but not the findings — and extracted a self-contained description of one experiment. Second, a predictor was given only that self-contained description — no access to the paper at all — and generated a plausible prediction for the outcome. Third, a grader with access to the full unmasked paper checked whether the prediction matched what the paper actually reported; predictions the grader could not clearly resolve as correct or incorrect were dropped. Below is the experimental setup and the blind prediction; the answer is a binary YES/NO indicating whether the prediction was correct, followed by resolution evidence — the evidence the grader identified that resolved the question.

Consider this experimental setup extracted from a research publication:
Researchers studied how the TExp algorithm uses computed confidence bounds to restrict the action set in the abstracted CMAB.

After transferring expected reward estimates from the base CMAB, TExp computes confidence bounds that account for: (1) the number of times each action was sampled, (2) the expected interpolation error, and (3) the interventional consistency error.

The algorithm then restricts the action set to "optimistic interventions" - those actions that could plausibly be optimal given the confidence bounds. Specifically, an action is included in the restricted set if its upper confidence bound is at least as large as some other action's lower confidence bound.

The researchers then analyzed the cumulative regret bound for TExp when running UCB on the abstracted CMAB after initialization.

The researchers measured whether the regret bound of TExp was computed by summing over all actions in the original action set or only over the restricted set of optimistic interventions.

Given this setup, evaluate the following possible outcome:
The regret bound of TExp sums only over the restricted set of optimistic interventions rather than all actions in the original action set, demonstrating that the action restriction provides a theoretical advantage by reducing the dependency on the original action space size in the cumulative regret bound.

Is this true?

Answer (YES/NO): YES